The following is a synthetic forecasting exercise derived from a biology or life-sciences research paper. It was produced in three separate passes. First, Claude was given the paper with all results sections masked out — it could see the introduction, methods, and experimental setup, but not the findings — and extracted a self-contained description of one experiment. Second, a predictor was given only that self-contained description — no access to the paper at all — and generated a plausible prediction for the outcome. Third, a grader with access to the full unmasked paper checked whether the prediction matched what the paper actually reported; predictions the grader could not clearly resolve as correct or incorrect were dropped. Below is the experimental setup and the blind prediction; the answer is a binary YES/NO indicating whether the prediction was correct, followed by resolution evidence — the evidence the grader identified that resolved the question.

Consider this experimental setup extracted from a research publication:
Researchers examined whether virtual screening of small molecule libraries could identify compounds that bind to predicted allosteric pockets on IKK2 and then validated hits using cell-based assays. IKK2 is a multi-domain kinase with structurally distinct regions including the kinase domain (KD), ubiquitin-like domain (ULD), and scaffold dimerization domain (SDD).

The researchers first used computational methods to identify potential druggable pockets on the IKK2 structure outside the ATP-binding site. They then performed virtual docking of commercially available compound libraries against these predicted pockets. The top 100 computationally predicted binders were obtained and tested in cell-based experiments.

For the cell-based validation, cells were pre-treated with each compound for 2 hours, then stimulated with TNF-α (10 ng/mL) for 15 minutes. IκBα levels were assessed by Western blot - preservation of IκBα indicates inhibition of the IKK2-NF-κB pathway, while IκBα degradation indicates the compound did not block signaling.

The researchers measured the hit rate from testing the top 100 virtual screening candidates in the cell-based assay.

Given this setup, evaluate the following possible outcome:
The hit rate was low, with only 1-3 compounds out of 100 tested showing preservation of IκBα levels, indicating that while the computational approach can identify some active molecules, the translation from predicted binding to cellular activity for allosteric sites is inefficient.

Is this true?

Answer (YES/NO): YES